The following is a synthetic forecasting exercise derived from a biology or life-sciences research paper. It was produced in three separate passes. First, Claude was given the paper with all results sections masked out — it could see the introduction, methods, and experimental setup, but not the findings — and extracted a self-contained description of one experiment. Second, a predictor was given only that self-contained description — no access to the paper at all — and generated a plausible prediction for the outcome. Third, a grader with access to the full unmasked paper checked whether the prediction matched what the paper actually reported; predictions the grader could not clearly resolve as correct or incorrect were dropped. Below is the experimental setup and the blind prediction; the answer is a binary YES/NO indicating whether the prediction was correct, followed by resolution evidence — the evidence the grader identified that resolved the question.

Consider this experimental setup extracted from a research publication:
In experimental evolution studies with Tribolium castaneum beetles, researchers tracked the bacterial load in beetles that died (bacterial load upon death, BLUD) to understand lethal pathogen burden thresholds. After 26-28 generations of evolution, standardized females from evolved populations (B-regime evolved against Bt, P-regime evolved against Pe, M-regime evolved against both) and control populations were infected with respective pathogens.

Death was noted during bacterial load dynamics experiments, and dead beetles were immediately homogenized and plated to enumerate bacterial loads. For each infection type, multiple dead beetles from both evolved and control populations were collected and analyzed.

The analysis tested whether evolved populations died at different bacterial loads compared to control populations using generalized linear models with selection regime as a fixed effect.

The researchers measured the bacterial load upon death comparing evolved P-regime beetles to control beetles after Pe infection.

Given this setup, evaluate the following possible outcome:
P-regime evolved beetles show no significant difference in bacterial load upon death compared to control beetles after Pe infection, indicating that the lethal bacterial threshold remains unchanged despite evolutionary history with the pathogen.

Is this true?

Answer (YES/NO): YES